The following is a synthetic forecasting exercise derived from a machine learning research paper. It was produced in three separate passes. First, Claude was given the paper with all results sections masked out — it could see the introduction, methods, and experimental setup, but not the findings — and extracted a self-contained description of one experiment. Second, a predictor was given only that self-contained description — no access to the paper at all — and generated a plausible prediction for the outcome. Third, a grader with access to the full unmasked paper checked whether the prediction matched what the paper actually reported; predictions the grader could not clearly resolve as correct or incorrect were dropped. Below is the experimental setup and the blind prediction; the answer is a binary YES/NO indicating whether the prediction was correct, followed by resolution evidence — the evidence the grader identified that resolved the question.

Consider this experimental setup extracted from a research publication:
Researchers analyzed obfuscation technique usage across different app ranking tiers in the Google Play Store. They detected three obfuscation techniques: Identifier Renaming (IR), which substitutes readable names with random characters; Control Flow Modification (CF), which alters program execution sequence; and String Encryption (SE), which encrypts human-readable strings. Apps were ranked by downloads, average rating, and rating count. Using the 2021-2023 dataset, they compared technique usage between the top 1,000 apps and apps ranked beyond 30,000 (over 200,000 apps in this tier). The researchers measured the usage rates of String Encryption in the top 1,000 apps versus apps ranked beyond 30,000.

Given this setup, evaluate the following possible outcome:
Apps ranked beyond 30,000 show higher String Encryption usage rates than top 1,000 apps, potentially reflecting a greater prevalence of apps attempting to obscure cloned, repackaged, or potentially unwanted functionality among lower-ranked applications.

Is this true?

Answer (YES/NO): NO